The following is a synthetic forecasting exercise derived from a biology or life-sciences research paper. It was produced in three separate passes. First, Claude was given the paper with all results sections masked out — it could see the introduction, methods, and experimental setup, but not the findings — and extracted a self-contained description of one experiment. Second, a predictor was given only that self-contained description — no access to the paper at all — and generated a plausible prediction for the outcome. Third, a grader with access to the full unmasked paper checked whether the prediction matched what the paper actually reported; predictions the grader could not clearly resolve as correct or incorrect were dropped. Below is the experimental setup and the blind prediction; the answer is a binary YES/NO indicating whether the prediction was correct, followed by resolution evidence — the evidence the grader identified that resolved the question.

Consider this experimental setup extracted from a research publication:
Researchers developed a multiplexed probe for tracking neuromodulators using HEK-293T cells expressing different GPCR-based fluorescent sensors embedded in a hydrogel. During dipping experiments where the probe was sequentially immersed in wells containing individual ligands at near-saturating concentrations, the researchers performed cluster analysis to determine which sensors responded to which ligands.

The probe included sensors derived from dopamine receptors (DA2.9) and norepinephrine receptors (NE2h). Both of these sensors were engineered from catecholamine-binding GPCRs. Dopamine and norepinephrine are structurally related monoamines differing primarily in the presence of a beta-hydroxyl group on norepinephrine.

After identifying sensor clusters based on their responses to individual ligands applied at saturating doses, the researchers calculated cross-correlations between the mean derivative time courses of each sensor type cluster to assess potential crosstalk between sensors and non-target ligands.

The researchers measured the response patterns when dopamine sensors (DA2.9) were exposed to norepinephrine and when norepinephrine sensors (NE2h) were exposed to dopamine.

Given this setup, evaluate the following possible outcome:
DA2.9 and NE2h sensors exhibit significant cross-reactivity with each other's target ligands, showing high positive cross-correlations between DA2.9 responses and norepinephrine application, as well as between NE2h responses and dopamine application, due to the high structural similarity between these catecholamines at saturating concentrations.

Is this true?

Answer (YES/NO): NO